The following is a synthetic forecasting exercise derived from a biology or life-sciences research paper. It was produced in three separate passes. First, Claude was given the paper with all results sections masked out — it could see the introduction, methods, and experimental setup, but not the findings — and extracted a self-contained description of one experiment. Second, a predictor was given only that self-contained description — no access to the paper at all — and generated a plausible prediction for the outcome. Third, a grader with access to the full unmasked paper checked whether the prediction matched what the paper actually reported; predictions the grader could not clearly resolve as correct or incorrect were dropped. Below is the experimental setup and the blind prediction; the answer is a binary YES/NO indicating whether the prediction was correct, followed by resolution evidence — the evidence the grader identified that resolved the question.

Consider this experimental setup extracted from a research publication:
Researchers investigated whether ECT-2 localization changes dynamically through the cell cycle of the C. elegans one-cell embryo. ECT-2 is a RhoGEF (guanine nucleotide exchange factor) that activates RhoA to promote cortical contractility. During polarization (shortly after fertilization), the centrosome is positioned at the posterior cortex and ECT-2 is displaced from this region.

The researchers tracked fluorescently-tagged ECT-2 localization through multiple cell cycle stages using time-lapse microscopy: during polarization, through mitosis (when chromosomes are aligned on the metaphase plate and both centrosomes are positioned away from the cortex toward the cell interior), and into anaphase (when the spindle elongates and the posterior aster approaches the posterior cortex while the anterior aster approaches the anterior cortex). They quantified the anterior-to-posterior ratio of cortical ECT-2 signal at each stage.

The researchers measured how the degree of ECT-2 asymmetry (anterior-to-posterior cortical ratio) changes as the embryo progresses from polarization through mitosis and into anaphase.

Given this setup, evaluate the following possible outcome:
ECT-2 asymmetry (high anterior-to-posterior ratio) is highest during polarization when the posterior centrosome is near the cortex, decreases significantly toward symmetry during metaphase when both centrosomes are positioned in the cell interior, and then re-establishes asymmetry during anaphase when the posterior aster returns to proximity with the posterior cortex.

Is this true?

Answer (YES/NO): YES